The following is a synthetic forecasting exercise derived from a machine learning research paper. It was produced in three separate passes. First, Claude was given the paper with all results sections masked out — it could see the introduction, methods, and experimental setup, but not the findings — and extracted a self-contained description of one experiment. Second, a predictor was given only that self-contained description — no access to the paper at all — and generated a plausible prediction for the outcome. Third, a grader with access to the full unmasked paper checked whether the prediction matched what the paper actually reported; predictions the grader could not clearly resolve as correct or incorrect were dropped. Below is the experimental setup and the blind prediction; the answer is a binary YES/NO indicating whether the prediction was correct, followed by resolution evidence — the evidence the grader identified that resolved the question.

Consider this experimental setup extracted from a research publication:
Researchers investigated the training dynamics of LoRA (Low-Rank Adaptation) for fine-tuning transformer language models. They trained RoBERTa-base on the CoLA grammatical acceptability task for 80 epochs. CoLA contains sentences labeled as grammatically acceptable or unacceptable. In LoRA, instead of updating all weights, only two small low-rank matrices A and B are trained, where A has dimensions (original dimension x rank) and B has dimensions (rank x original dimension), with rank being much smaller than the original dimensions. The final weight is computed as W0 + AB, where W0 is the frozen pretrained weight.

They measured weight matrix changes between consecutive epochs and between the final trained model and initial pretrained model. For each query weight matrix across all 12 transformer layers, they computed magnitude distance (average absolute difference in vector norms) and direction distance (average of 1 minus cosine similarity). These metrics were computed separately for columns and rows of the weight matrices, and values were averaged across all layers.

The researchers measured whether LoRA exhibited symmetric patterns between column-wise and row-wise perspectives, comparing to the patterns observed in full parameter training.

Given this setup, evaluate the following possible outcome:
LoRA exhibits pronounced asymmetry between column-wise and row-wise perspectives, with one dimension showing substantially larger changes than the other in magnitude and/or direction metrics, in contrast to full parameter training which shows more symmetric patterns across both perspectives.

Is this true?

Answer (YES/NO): NO